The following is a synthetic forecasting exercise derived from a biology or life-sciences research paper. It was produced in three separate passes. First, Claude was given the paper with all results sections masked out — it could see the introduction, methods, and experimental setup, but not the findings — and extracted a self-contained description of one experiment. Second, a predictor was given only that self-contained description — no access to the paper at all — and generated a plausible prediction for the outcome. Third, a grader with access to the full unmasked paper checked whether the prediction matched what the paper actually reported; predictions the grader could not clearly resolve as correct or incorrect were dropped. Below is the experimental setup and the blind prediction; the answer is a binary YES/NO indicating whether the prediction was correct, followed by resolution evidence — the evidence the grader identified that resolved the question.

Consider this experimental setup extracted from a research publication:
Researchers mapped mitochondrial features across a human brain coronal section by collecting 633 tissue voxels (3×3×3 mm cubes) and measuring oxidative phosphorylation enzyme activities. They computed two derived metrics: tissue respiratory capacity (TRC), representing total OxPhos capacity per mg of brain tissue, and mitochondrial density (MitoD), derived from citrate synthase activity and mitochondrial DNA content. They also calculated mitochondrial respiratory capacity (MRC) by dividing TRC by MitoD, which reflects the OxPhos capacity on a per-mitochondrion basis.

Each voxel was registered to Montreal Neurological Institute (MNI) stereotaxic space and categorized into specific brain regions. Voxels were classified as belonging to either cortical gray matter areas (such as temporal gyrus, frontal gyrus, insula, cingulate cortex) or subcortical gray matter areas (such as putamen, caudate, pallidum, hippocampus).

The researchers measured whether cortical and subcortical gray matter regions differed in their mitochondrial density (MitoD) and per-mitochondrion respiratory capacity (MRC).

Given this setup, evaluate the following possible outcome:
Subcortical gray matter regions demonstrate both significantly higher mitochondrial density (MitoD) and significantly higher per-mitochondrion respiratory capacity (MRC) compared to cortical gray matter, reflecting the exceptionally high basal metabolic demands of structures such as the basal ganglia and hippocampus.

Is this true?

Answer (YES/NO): NO